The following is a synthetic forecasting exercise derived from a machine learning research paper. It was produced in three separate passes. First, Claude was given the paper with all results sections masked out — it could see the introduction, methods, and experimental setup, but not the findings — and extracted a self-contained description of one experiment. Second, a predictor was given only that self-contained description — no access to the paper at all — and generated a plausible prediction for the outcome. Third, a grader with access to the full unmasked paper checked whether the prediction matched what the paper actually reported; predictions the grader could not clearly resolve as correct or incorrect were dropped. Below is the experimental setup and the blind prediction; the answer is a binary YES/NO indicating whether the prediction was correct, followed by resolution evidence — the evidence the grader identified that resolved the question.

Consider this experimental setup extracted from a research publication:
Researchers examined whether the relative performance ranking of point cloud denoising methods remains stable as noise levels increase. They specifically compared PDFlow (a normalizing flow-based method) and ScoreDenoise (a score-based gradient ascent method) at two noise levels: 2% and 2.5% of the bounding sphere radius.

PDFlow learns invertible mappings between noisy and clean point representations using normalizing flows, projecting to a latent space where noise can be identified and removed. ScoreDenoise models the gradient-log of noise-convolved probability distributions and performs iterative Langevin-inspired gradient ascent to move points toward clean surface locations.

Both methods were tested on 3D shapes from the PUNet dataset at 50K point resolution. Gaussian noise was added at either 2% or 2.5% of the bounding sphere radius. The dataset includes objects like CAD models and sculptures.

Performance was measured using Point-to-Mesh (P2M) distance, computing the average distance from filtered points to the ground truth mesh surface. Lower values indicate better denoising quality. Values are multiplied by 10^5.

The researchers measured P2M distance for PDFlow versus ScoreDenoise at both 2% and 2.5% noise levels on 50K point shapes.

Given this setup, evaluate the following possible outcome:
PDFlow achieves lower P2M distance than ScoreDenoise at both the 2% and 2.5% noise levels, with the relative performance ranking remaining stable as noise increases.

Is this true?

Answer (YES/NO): NO